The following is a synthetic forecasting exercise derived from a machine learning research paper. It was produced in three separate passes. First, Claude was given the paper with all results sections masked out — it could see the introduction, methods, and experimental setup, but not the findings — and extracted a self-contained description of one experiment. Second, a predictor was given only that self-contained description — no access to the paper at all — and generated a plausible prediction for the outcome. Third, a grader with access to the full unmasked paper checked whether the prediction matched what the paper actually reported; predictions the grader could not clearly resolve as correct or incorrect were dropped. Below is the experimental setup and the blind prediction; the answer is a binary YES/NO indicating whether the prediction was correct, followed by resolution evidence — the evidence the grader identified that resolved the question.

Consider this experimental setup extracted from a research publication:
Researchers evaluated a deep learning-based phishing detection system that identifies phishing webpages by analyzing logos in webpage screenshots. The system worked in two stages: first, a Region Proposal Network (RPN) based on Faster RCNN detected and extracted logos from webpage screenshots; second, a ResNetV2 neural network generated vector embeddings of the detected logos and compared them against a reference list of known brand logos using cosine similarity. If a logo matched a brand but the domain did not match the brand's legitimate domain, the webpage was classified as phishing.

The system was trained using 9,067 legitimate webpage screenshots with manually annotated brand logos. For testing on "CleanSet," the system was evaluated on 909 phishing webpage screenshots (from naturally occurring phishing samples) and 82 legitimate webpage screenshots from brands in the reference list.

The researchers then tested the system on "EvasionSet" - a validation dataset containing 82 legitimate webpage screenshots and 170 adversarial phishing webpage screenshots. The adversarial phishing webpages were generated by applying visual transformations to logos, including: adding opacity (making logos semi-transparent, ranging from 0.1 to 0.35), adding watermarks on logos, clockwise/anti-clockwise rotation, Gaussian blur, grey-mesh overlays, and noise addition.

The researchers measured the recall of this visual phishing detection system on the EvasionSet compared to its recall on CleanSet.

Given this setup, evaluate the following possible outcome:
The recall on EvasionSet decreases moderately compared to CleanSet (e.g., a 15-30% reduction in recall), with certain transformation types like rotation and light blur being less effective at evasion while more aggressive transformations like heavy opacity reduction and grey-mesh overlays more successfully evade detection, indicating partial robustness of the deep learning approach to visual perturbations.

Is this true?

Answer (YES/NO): NO